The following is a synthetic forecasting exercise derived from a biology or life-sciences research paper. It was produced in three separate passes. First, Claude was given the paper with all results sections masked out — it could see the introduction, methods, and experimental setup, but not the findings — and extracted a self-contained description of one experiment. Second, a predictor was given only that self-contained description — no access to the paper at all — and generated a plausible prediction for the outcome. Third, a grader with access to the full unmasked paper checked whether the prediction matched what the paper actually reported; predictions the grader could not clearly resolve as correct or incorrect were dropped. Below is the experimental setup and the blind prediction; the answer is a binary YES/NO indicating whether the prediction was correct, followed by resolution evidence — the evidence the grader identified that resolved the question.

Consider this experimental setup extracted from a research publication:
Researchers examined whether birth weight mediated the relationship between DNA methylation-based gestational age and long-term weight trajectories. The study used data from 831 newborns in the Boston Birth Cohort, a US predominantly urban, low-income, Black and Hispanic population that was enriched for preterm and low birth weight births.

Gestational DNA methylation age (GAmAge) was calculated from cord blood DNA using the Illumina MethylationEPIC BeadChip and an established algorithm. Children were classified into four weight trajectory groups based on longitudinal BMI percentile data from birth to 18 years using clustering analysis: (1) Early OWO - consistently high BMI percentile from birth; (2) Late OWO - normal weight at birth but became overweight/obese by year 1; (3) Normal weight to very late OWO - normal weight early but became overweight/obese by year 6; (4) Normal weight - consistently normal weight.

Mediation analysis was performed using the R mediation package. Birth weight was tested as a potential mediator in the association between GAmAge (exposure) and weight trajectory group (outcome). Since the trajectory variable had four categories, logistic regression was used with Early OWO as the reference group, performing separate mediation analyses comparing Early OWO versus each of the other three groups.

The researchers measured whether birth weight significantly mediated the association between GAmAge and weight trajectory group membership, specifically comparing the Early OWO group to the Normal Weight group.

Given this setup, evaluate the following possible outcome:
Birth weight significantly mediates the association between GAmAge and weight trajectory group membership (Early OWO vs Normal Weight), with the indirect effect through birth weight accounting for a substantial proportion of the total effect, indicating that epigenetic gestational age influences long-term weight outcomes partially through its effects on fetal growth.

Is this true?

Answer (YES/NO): NO